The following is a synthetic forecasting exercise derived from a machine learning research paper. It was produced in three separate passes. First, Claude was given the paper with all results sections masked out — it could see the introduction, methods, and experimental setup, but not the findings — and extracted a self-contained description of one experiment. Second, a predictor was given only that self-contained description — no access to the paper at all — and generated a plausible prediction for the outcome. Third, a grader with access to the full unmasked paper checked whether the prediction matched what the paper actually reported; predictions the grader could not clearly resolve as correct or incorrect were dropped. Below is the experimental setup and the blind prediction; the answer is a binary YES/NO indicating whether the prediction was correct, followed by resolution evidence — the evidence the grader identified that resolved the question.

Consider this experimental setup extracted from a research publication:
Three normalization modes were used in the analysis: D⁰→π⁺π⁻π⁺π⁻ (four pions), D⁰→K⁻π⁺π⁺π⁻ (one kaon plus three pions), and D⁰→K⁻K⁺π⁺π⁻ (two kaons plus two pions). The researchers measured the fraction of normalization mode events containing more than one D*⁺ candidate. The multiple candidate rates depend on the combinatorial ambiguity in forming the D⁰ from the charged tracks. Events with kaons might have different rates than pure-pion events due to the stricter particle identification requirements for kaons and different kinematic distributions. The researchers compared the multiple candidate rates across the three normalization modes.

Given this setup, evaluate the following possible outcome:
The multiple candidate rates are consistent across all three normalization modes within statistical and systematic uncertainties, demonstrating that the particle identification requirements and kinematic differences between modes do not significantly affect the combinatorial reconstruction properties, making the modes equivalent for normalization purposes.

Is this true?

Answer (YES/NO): NO